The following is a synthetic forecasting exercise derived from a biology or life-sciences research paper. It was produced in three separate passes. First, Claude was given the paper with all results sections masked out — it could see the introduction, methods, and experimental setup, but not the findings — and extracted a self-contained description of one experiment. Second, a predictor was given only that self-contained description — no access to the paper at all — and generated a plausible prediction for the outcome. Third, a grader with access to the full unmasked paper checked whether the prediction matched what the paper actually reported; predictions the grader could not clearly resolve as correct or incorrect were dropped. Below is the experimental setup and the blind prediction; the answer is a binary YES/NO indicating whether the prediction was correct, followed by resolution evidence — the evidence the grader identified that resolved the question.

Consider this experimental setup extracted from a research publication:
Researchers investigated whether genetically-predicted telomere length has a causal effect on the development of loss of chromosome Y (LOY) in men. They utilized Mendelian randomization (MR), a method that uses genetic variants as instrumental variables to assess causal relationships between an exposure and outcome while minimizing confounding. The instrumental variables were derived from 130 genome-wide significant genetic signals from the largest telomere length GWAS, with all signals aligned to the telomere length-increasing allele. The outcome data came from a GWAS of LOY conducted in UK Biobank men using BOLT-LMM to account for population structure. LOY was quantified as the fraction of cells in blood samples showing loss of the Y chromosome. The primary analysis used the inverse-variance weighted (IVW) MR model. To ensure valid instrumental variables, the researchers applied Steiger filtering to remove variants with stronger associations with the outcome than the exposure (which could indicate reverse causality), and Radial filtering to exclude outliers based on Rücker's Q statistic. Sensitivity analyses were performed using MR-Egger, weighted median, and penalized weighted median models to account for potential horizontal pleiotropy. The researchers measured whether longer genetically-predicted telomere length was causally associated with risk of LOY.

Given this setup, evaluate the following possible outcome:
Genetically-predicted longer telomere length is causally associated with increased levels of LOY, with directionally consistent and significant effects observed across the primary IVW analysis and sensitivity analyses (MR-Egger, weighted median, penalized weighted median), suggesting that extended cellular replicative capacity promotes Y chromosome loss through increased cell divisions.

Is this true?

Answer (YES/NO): NO